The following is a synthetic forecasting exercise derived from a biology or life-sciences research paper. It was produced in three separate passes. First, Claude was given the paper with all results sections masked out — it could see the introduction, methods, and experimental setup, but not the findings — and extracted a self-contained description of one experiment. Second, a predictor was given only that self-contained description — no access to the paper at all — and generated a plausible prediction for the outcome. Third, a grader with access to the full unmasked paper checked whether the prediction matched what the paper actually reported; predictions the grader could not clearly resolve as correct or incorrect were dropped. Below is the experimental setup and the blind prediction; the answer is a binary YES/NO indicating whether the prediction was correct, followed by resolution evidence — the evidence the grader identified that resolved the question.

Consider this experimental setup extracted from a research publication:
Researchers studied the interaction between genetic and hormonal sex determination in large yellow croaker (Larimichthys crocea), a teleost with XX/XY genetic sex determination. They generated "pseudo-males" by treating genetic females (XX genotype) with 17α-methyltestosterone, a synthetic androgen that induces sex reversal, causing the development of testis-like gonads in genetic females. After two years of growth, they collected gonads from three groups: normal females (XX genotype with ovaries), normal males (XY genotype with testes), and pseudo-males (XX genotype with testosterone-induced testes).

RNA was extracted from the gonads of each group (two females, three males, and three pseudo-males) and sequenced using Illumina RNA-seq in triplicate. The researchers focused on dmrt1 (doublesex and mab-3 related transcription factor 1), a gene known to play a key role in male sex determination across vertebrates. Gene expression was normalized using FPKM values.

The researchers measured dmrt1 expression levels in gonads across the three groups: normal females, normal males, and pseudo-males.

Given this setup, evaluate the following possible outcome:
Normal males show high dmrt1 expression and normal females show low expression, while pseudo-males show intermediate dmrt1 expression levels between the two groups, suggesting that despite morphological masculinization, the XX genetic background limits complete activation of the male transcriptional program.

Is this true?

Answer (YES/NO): NO